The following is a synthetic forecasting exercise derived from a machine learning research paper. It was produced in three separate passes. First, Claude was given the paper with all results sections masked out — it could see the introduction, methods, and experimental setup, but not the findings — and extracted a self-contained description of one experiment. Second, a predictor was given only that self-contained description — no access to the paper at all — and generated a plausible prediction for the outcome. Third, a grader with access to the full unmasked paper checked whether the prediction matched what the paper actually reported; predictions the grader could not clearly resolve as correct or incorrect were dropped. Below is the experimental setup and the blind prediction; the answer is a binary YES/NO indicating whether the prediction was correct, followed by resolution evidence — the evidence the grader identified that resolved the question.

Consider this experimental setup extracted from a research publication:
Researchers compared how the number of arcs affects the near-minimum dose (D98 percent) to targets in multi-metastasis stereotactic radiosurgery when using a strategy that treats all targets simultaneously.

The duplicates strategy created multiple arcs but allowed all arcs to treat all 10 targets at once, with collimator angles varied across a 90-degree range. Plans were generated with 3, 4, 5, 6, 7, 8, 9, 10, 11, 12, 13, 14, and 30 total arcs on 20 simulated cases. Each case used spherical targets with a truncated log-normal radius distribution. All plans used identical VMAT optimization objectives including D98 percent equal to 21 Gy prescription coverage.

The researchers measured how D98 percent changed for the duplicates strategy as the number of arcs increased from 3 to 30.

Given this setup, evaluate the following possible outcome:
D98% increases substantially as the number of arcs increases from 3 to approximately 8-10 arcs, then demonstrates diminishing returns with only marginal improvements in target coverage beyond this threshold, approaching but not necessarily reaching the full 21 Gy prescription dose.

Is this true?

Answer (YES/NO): NO